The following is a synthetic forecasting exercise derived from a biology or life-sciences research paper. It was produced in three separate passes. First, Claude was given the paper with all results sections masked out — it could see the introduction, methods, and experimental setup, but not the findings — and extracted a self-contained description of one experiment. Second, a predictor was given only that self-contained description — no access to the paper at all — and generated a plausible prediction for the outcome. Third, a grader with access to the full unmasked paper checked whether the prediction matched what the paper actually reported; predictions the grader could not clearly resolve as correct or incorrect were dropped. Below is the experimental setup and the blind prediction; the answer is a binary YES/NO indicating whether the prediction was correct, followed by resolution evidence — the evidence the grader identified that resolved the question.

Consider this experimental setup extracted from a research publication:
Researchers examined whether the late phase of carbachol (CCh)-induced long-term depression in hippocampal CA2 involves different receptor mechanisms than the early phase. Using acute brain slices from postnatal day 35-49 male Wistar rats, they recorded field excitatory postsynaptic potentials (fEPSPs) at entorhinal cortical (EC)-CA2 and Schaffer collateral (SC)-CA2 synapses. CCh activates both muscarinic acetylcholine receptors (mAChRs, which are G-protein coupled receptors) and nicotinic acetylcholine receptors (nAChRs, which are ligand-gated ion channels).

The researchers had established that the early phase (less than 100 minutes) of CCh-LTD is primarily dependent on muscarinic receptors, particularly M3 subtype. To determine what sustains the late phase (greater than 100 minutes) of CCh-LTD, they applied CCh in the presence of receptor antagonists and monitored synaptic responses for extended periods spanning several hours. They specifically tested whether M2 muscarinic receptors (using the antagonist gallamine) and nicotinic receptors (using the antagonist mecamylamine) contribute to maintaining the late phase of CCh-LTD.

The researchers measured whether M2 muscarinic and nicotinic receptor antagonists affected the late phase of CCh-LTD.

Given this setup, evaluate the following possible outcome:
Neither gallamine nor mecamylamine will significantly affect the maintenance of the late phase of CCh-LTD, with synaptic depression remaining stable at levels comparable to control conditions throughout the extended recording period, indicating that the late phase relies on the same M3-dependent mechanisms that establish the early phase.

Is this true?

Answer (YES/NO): NO